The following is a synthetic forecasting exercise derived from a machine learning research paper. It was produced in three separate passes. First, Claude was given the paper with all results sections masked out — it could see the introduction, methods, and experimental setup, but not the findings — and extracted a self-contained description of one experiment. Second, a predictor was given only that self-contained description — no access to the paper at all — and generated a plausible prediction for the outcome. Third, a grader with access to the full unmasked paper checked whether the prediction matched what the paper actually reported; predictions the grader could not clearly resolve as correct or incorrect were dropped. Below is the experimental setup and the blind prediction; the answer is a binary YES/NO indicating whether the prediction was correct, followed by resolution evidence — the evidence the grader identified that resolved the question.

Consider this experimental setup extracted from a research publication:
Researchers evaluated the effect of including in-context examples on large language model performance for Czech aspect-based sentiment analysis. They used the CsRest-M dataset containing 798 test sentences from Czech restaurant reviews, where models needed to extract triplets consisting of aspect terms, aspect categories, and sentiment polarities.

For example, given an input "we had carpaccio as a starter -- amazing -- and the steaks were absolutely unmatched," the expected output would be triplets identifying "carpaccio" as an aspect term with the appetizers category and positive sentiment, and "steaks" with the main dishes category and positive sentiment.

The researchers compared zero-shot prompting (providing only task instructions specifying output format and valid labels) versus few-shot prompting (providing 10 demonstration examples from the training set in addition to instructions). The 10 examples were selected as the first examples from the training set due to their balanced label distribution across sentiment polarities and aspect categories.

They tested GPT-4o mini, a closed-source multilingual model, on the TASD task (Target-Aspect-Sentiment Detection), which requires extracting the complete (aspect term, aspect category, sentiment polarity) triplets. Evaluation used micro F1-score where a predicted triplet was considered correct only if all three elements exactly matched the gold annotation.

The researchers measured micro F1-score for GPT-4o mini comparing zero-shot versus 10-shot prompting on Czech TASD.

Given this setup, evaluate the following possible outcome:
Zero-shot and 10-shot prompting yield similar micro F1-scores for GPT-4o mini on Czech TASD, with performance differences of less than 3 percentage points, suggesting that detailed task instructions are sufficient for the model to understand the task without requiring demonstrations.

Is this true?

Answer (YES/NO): NO